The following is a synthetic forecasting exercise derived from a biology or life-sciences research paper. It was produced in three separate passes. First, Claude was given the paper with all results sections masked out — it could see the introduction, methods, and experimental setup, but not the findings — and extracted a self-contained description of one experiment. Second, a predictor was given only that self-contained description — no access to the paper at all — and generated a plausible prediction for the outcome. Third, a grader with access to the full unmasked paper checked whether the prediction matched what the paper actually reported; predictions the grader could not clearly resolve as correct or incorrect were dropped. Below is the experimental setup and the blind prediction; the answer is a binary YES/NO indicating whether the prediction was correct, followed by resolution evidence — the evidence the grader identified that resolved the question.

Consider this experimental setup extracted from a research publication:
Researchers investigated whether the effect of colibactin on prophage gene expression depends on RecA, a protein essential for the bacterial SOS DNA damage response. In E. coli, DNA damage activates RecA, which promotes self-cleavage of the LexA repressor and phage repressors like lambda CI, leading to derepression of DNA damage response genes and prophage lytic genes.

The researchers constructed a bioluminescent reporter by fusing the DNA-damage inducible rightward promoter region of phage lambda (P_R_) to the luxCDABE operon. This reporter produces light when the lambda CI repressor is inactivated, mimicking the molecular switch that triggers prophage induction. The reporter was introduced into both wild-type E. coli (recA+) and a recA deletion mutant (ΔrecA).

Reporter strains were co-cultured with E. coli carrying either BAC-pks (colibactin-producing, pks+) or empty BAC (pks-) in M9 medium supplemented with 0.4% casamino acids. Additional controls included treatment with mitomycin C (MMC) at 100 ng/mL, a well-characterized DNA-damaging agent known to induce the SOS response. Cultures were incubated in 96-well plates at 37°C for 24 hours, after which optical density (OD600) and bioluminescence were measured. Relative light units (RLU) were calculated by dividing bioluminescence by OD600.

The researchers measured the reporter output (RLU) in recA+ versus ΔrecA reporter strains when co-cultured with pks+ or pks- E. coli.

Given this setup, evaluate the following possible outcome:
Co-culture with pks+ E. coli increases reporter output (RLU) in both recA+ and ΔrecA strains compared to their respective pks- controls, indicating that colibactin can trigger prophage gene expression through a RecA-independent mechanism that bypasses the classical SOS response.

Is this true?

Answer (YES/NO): NO